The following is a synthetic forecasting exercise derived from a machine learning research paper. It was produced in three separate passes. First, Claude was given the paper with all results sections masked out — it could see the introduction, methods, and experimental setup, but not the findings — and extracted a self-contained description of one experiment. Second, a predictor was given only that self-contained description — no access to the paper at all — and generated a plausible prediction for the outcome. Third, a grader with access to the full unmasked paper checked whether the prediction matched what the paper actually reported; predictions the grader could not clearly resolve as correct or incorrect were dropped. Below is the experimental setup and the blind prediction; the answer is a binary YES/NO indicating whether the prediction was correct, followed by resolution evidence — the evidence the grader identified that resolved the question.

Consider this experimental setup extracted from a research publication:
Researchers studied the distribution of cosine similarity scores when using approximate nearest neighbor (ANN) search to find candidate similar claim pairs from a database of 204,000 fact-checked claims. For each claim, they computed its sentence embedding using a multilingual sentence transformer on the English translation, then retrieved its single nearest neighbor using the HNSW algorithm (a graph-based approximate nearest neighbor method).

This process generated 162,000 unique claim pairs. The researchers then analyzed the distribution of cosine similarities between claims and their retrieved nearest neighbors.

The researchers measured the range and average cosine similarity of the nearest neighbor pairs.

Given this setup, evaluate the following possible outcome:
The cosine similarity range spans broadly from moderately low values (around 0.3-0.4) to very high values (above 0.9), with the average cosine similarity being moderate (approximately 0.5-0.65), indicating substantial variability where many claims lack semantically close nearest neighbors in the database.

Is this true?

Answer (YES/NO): NO